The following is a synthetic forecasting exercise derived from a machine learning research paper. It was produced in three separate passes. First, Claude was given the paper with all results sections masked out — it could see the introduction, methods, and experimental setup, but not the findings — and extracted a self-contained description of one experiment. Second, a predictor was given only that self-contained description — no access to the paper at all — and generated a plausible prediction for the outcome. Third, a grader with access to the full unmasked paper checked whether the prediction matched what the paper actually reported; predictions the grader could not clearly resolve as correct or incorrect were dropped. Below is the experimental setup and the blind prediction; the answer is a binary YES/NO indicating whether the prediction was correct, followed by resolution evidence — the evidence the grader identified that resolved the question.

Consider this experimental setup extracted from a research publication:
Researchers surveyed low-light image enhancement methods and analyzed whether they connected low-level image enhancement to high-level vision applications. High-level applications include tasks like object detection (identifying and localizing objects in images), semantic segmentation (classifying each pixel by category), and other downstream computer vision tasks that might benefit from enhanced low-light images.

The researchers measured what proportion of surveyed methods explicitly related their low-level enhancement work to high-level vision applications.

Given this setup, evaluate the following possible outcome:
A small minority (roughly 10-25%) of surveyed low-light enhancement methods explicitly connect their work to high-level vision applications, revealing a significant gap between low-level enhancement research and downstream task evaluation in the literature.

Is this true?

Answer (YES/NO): YES